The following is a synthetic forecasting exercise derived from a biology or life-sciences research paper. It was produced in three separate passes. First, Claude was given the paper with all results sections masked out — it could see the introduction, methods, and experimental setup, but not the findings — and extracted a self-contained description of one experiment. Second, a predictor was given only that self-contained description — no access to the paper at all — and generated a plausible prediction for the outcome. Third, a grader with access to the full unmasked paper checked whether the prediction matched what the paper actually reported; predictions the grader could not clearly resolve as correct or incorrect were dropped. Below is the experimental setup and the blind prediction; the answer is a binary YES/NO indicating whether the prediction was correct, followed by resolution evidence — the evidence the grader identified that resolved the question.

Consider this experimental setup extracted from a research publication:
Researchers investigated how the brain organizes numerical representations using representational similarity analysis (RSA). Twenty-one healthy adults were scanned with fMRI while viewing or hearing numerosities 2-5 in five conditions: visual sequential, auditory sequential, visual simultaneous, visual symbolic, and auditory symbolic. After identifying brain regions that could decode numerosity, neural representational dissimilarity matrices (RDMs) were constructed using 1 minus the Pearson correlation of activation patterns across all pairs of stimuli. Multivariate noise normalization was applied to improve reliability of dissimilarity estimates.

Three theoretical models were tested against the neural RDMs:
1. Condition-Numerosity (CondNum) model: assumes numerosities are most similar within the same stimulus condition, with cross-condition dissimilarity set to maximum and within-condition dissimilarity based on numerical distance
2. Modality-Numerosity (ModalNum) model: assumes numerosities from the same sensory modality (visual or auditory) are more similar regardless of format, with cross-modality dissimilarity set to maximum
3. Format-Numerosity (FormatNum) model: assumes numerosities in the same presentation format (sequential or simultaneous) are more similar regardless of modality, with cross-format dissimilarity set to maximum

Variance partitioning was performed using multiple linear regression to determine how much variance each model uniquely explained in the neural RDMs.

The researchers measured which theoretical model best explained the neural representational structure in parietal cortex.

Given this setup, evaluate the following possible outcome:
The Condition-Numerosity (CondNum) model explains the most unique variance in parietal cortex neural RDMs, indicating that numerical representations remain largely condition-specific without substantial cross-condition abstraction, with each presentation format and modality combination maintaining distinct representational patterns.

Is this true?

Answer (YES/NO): NO